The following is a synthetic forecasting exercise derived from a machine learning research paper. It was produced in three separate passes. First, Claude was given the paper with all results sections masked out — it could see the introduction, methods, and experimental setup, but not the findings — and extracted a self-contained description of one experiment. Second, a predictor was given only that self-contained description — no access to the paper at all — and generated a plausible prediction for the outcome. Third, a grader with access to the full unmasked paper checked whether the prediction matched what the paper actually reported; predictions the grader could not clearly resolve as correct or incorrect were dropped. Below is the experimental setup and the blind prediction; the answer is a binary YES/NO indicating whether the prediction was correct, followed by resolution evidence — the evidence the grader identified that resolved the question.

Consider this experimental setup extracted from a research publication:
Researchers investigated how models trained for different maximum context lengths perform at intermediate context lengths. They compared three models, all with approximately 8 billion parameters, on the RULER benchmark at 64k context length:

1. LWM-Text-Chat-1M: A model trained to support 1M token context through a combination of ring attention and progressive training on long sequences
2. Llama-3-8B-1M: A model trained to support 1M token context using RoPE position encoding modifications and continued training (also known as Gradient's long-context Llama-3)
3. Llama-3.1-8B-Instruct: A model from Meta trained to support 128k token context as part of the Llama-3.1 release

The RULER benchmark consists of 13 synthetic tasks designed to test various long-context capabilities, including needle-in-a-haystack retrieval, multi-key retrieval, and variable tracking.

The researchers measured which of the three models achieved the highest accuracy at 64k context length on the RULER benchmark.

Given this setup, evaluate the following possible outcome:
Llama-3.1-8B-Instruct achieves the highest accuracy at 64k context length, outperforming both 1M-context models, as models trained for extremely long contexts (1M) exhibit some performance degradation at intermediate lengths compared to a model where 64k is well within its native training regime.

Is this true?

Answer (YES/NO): YES